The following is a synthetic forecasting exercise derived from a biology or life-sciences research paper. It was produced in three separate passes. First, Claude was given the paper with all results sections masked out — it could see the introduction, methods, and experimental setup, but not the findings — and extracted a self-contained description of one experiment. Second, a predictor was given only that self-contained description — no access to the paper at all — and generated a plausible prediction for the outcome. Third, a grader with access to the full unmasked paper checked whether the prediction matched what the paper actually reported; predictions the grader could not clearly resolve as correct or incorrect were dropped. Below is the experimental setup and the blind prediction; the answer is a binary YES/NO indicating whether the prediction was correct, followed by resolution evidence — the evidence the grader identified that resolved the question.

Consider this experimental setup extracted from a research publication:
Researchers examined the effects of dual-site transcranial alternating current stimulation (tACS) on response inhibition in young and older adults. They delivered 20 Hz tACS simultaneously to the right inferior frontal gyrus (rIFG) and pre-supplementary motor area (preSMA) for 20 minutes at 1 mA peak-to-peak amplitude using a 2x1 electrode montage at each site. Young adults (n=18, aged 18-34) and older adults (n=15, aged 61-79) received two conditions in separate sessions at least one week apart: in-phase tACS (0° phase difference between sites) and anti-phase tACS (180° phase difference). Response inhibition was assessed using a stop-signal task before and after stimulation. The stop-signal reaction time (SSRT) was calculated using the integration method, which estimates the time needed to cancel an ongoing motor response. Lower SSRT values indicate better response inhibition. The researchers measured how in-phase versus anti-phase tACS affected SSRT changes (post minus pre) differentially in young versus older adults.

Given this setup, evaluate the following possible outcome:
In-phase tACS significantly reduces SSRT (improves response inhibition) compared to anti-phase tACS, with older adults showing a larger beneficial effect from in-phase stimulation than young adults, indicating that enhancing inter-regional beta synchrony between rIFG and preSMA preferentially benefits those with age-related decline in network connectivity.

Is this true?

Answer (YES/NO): NO